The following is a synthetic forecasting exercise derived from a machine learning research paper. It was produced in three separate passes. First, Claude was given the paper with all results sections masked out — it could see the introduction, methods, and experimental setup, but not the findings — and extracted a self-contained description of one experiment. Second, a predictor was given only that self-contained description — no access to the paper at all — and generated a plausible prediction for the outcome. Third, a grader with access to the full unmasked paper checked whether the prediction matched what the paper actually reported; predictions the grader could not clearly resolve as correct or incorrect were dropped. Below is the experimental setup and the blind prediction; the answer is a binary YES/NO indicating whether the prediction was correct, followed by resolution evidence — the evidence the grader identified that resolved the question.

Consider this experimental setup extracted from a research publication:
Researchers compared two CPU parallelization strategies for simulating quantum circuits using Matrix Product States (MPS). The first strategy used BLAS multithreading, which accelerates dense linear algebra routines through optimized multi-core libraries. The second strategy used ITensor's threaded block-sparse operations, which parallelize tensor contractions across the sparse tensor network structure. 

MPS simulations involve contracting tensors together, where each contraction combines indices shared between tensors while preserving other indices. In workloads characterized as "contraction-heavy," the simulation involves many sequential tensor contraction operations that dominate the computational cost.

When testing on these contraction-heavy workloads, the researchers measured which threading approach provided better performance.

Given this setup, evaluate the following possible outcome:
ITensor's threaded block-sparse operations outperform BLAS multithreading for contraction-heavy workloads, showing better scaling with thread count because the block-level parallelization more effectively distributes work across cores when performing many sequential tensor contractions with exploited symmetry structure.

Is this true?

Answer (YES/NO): YES